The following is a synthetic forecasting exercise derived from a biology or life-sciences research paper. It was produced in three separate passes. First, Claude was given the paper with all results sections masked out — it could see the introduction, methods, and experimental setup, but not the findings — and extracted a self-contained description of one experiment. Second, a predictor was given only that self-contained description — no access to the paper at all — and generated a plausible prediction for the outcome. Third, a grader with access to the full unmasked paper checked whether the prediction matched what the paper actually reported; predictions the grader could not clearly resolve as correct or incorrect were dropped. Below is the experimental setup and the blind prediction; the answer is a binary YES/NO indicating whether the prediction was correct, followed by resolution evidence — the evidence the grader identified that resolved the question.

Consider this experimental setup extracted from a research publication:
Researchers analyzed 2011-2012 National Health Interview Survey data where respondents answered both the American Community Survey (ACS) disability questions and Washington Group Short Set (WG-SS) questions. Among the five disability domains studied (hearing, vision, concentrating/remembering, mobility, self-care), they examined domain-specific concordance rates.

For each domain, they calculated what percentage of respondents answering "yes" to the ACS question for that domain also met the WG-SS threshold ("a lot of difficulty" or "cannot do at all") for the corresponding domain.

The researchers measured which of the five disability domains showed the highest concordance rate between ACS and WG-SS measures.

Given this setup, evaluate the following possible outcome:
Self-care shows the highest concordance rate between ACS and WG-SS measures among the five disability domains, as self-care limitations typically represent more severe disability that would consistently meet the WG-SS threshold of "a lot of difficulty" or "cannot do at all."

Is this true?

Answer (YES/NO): YES